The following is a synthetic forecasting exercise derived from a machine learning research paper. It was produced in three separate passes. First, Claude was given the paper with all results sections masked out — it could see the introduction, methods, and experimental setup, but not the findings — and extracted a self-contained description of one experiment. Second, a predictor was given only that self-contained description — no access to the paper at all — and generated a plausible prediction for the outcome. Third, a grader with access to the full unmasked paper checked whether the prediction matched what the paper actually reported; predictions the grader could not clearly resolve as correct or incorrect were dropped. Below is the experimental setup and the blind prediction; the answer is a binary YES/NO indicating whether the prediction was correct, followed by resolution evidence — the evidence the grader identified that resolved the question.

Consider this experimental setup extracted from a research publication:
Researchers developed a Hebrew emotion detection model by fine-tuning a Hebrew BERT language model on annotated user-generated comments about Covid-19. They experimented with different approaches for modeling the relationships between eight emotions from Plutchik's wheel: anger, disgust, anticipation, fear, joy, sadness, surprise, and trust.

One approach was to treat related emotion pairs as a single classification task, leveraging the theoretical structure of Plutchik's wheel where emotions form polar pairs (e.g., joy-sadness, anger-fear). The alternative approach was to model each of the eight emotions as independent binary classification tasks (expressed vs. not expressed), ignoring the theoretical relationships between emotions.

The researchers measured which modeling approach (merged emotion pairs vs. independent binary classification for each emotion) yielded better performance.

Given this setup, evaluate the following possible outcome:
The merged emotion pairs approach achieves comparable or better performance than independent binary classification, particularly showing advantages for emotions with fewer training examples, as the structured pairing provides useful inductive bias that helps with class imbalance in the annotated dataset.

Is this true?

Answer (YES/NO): NO